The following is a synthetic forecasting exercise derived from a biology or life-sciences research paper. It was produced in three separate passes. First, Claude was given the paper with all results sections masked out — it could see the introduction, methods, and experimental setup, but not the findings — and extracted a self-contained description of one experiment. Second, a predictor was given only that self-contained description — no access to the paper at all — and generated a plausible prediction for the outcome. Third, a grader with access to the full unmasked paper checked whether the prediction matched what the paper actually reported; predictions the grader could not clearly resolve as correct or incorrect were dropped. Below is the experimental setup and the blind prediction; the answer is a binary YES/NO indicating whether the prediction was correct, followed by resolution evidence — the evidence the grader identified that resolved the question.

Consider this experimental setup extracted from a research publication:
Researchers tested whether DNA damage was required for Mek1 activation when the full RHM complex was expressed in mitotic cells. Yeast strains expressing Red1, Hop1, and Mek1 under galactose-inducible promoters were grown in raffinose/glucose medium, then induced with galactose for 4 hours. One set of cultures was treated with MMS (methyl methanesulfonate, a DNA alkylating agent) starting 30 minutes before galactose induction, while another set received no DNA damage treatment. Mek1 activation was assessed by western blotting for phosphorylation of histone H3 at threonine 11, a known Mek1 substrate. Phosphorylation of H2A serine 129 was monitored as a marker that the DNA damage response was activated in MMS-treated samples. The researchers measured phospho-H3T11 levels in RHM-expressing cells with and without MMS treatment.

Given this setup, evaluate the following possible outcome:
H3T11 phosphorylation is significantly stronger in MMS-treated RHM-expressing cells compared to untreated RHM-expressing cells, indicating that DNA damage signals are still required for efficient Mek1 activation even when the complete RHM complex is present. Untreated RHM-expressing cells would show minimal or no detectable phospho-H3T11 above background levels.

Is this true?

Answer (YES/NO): YES